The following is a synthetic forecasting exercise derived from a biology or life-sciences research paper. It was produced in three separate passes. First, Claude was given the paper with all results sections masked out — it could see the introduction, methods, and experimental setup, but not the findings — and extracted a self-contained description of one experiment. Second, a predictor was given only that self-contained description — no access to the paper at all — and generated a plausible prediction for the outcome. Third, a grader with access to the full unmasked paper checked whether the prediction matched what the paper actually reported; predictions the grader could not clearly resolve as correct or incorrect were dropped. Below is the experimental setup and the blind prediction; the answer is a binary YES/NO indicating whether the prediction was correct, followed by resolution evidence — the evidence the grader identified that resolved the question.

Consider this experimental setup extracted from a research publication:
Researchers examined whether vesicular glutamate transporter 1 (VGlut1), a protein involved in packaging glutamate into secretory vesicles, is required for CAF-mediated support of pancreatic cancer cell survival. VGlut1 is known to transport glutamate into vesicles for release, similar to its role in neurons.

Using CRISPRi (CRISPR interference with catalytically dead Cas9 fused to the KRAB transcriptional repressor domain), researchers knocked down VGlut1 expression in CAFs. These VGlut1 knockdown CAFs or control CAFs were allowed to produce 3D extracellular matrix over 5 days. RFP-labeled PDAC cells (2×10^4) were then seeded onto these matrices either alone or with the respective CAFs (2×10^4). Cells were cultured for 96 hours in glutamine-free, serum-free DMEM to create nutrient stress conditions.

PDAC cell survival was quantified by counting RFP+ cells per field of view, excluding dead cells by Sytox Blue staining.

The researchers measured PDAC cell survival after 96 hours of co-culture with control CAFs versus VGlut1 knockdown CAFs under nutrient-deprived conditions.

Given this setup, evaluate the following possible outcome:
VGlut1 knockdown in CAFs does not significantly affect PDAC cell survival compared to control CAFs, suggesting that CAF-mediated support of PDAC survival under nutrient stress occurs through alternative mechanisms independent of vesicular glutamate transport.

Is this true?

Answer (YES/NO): NO